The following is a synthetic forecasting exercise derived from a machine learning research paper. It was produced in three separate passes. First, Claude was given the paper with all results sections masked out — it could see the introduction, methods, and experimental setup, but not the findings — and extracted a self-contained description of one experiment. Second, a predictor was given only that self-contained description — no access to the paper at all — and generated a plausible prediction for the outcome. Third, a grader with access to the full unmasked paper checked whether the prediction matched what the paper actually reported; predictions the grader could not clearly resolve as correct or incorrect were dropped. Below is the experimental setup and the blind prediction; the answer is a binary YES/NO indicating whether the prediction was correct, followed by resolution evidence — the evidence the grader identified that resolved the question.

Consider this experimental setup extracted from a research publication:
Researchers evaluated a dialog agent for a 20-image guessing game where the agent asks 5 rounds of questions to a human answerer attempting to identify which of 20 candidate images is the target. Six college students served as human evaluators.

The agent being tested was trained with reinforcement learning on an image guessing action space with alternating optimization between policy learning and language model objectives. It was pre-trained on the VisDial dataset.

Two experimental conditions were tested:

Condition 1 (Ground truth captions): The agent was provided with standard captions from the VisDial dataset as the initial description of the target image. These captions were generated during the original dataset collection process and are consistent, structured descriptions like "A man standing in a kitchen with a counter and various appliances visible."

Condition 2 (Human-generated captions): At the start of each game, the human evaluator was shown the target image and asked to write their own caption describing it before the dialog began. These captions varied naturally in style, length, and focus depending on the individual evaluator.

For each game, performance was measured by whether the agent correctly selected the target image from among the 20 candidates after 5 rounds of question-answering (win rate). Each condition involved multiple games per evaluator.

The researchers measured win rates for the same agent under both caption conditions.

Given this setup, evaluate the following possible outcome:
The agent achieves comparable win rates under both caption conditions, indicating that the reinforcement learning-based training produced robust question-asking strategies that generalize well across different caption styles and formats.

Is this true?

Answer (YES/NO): YES